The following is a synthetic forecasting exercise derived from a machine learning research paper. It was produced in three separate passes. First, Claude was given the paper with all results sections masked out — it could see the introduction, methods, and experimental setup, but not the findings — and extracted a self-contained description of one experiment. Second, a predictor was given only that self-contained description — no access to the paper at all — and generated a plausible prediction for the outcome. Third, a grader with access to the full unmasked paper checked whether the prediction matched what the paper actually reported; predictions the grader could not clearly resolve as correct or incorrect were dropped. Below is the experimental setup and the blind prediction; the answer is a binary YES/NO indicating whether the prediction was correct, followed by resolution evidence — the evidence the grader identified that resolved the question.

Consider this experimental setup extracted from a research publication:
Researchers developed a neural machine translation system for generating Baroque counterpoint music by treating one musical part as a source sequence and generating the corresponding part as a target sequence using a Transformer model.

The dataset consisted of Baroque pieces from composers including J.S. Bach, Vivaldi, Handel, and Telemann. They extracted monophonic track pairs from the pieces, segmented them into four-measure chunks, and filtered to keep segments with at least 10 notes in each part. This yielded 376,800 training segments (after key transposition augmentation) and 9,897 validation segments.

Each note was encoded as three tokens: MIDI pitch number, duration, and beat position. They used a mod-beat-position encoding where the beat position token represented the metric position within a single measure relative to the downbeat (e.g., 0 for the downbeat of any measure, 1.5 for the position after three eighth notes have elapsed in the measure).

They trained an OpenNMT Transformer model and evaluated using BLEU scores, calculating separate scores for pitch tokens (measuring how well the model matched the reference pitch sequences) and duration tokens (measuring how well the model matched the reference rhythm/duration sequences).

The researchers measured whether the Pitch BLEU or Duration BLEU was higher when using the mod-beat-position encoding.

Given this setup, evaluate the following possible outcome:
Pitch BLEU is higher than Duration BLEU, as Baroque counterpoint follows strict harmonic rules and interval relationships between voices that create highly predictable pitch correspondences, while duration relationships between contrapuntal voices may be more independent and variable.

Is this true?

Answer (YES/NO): NO